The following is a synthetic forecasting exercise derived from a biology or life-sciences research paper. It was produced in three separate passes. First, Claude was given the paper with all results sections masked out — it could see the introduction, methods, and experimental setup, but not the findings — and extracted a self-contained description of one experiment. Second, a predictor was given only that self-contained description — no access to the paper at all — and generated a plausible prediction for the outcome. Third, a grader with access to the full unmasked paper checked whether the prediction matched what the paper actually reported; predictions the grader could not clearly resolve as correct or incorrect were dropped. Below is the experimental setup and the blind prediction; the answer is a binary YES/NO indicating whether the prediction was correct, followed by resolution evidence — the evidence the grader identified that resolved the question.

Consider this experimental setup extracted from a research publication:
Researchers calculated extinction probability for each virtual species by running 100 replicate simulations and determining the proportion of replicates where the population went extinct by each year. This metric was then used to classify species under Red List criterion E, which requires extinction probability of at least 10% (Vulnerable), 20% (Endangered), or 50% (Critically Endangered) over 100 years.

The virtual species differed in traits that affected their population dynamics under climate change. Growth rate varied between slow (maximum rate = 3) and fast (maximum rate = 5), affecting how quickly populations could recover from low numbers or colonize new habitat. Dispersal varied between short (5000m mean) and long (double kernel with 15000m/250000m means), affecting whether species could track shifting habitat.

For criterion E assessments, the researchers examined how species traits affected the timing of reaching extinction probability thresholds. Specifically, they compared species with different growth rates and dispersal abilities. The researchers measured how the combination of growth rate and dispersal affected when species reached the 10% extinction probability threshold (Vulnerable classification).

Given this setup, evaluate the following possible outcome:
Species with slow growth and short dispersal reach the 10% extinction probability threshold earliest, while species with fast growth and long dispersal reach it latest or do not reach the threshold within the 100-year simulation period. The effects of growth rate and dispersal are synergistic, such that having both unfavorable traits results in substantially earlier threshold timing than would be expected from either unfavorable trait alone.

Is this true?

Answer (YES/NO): NO